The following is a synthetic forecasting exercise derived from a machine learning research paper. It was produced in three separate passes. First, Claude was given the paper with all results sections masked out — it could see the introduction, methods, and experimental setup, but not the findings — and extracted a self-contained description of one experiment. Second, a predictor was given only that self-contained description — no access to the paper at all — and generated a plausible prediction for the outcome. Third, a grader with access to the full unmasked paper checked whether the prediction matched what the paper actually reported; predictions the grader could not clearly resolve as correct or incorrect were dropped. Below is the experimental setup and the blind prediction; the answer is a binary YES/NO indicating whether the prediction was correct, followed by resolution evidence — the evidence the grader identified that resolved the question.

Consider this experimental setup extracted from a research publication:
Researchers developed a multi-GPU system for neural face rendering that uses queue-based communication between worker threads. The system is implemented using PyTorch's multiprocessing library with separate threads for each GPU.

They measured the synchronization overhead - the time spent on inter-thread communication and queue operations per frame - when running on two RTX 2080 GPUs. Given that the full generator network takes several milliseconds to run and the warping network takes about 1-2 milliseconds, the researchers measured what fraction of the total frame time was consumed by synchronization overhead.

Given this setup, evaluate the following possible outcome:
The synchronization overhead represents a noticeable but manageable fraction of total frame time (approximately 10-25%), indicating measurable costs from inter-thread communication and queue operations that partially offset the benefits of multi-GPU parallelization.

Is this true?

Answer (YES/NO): NO